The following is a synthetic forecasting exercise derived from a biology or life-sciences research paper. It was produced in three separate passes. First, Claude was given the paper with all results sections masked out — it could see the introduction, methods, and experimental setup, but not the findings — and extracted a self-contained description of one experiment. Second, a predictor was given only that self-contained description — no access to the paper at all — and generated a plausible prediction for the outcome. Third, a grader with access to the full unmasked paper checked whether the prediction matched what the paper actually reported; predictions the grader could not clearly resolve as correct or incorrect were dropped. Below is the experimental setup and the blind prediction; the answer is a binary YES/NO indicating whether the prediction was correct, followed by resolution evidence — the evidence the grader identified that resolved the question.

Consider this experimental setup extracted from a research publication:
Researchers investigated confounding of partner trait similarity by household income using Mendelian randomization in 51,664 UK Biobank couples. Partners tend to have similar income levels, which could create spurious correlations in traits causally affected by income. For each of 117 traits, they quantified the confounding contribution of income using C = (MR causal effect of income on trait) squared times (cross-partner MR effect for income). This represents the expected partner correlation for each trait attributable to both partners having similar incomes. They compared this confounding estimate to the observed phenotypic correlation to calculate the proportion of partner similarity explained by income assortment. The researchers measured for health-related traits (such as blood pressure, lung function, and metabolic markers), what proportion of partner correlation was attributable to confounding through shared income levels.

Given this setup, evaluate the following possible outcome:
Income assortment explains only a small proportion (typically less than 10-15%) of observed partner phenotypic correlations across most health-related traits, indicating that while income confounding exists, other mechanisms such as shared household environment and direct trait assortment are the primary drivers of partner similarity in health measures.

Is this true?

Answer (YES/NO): NO